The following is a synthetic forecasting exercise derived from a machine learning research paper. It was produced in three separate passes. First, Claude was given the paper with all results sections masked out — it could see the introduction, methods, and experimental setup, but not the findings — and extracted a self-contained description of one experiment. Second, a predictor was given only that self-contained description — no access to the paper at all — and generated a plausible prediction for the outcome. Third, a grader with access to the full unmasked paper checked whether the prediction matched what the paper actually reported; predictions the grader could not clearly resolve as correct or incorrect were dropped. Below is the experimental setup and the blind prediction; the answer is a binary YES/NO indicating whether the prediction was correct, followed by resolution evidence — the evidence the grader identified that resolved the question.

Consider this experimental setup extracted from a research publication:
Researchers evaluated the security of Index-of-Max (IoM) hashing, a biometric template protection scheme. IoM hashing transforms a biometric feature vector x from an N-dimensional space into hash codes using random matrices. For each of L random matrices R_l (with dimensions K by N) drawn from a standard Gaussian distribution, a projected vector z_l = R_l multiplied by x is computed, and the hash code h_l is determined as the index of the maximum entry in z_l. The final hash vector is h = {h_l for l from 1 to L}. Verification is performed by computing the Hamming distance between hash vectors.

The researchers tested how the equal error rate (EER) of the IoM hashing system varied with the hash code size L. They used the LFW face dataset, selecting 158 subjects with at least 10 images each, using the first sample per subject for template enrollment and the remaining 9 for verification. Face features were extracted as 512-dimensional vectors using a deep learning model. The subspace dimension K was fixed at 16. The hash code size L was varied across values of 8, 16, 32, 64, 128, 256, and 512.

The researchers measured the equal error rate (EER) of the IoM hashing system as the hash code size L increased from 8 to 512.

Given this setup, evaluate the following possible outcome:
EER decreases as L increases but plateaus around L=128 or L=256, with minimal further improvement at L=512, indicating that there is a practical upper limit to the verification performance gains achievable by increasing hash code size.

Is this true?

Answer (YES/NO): NO